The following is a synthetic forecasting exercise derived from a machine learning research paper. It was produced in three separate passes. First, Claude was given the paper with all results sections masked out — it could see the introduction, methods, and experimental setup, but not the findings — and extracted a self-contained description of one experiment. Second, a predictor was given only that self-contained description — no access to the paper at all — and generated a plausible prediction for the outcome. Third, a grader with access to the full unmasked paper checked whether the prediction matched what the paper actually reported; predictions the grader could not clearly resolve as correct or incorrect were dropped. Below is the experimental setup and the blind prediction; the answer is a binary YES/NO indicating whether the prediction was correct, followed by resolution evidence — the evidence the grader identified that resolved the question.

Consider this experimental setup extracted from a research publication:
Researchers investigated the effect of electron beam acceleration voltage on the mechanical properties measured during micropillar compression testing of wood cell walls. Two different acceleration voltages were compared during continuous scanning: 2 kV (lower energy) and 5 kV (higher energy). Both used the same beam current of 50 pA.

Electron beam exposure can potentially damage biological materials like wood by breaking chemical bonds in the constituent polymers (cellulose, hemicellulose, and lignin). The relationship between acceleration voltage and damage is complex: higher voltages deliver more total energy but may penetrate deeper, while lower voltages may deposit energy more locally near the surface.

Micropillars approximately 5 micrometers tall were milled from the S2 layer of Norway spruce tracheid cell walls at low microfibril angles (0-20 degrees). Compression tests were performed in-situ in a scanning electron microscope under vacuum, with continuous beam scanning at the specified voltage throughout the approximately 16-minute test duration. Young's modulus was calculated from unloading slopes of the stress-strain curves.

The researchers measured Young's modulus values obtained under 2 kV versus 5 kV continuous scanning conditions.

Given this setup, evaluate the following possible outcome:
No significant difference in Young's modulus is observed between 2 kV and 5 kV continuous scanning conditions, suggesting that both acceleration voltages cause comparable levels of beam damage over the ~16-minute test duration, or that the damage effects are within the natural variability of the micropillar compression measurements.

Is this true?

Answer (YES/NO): NO